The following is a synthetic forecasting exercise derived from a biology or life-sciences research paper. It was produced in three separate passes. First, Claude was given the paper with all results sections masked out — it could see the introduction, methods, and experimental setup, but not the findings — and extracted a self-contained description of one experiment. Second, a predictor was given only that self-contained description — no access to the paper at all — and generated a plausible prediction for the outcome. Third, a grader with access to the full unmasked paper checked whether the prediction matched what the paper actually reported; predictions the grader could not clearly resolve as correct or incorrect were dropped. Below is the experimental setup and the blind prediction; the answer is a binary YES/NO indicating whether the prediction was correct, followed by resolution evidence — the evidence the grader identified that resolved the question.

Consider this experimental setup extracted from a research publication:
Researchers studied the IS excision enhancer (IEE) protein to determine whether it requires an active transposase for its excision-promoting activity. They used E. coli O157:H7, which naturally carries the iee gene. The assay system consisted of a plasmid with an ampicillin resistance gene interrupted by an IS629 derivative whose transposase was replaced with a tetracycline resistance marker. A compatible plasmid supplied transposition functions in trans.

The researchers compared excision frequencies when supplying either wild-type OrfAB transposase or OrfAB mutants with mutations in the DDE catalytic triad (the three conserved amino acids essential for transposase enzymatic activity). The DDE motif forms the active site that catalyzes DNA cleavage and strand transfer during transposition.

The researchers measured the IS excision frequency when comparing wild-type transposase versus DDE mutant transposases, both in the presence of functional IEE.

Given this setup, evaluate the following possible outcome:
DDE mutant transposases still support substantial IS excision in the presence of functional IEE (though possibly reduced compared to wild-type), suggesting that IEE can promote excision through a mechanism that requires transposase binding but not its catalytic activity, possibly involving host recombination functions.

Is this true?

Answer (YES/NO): NO